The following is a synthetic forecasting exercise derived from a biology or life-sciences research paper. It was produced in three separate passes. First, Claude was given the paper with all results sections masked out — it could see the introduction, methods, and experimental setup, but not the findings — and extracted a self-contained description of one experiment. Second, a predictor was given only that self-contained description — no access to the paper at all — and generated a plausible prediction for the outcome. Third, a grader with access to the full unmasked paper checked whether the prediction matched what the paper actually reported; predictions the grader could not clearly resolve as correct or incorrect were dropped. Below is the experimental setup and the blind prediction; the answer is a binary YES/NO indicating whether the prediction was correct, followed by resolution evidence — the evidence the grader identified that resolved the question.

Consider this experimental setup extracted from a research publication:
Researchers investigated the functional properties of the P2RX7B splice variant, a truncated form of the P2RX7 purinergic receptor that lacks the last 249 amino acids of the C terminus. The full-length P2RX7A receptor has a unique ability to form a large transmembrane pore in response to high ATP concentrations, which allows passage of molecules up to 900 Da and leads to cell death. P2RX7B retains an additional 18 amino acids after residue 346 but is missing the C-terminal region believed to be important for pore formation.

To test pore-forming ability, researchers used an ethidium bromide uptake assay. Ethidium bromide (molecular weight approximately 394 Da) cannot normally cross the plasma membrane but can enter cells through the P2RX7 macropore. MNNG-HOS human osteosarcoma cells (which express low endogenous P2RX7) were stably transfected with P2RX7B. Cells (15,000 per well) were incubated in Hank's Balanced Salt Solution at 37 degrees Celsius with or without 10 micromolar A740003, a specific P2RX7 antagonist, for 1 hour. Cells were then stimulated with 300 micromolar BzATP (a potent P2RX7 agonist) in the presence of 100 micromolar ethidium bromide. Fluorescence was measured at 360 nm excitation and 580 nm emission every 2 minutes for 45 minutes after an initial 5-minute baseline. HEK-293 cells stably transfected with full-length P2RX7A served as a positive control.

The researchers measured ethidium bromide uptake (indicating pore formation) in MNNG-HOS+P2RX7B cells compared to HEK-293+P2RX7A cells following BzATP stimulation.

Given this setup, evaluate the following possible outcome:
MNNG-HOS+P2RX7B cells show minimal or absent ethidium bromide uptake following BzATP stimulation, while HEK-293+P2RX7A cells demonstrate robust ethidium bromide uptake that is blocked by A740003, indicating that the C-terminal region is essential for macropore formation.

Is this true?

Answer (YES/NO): YES